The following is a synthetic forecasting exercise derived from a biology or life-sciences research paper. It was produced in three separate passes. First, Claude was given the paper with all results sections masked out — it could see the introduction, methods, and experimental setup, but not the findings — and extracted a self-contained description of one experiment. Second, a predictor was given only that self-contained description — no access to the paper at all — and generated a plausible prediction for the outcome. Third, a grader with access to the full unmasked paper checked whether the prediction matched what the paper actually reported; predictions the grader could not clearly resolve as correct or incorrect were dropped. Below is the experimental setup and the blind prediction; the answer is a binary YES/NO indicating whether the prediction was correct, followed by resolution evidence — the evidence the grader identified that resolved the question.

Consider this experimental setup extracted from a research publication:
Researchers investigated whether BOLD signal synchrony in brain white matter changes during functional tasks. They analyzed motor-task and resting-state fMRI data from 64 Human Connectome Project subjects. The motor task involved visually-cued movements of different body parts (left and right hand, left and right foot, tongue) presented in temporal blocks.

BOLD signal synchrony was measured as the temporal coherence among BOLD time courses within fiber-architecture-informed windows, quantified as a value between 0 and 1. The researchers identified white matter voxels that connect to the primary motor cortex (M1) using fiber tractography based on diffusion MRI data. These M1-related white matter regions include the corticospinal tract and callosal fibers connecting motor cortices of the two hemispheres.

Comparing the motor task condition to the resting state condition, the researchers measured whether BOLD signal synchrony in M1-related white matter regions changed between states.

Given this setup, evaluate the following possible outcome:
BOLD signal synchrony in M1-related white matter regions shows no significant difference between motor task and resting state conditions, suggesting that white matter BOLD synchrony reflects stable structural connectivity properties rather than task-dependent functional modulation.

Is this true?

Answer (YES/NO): NO